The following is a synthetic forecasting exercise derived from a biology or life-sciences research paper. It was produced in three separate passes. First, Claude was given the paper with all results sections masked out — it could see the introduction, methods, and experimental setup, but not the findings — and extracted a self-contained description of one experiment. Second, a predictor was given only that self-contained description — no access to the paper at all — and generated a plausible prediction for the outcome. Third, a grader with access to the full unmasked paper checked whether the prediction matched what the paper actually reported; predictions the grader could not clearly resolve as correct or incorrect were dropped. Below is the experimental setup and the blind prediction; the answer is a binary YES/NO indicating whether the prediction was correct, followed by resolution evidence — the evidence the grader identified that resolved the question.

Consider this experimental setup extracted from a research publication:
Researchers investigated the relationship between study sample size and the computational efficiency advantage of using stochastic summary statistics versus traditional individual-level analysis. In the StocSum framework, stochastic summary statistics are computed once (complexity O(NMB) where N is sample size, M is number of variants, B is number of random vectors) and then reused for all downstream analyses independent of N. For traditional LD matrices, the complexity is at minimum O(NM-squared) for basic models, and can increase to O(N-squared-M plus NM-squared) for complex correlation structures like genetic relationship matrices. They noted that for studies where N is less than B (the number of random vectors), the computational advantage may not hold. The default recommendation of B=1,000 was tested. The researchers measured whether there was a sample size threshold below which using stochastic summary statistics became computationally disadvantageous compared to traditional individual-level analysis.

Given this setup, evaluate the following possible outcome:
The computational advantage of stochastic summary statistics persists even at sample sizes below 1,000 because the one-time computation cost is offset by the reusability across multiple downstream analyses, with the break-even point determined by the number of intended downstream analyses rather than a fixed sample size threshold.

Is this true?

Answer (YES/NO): NO